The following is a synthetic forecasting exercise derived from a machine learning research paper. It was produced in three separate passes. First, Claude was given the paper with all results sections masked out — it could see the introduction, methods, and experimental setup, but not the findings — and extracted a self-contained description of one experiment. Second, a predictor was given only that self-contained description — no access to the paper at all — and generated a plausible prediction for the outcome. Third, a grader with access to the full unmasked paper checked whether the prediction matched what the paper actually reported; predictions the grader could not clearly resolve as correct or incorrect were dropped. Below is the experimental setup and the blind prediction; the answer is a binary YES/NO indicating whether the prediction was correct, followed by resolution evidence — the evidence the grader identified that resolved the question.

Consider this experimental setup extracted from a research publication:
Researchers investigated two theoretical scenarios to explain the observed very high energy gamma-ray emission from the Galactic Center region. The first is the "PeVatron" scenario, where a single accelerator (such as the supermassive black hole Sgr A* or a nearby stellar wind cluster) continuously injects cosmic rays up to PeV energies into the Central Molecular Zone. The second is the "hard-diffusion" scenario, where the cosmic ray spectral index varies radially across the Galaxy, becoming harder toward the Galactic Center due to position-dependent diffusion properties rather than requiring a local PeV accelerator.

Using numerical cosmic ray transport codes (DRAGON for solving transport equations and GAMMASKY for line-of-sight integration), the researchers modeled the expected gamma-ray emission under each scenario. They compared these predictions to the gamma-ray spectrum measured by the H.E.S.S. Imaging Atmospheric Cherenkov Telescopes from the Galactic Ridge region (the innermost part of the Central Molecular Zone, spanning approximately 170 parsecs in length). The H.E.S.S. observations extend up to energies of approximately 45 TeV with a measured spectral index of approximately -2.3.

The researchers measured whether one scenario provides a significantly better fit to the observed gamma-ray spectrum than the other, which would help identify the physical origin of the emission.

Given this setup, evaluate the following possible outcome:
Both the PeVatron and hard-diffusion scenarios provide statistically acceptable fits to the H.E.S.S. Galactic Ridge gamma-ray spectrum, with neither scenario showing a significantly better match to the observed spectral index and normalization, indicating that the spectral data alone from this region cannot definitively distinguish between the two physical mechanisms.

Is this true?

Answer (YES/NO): YES